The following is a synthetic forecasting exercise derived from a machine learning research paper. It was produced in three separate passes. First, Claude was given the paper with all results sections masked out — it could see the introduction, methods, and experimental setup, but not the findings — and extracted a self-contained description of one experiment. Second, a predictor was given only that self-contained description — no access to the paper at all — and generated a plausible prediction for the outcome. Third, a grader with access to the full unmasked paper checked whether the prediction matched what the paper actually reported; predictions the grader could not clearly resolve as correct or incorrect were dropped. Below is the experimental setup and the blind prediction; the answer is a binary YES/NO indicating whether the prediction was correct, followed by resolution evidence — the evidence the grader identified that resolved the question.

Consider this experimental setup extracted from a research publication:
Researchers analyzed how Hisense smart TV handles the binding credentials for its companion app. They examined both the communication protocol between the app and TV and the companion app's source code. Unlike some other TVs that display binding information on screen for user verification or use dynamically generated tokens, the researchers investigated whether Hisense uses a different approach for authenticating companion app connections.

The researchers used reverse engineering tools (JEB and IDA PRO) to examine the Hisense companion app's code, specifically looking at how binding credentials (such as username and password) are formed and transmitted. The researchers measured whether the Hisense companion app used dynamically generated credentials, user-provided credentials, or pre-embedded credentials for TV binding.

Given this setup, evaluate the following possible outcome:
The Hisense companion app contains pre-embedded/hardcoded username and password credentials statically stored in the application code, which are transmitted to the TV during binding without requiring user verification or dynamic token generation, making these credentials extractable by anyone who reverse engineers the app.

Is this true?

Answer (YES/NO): YES